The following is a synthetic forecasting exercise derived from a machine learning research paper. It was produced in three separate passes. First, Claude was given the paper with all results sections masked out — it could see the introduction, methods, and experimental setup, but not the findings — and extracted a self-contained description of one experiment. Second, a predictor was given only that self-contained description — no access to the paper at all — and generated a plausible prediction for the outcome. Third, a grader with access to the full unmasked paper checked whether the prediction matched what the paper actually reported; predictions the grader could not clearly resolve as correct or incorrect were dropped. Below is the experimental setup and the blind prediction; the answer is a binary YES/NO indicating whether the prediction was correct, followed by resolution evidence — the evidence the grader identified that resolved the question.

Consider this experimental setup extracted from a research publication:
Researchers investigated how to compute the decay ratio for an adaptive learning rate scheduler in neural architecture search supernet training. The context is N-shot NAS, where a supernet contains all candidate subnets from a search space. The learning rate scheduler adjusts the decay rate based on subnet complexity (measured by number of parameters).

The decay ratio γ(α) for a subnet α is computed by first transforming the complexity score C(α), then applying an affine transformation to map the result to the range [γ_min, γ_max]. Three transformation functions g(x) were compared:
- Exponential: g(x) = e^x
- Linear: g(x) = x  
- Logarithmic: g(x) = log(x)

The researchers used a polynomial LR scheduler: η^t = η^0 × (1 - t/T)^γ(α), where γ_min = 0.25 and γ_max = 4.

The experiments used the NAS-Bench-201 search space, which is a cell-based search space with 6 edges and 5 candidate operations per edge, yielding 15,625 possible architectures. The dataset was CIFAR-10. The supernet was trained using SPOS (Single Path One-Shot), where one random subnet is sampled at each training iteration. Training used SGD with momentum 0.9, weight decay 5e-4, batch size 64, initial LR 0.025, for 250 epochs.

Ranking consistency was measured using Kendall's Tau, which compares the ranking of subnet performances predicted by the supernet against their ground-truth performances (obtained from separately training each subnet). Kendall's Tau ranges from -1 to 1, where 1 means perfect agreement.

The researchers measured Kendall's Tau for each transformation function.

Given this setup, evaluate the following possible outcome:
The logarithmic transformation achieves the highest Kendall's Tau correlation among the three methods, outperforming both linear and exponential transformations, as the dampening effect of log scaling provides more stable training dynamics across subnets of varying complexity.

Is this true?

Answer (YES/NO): YES